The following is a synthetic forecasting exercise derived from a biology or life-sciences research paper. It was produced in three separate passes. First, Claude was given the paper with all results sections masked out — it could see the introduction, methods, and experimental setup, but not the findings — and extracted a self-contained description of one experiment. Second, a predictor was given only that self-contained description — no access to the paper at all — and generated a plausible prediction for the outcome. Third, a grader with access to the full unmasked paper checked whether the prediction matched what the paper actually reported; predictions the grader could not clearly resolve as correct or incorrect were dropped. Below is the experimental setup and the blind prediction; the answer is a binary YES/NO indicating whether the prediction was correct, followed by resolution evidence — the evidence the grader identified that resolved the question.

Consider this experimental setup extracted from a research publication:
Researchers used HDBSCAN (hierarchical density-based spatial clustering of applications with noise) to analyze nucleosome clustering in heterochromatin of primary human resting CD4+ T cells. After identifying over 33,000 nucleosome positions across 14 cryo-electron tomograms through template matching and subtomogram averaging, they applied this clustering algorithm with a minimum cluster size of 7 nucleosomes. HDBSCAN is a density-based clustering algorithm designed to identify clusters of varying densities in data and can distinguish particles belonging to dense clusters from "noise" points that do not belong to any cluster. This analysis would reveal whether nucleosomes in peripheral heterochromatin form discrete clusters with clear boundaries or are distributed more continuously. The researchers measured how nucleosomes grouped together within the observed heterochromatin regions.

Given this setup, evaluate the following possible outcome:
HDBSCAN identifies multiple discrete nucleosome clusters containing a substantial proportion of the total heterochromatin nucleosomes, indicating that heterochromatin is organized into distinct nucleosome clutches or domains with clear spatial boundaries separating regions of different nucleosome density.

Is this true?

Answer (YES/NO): NO